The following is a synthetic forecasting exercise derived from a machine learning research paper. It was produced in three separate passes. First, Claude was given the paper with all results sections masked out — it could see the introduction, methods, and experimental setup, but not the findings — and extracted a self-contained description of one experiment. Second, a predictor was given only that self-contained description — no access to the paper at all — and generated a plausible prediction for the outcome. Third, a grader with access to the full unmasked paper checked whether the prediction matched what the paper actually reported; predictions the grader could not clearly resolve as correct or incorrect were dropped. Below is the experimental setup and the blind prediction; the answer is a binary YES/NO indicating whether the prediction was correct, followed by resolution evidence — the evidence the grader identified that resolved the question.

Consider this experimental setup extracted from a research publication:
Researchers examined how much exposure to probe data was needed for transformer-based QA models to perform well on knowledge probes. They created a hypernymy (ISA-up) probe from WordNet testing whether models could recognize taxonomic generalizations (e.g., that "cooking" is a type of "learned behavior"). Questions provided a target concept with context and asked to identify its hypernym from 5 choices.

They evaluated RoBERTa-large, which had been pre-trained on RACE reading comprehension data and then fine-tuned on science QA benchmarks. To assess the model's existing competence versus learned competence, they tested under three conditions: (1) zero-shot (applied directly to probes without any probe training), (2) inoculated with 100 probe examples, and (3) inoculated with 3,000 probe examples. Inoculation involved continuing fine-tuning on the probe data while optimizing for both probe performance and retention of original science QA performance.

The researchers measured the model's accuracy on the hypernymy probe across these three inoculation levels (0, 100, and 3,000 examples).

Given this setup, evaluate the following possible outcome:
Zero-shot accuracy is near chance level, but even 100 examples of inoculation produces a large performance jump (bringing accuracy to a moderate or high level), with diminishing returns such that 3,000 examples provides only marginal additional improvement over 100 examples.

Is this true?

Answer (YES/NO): NO